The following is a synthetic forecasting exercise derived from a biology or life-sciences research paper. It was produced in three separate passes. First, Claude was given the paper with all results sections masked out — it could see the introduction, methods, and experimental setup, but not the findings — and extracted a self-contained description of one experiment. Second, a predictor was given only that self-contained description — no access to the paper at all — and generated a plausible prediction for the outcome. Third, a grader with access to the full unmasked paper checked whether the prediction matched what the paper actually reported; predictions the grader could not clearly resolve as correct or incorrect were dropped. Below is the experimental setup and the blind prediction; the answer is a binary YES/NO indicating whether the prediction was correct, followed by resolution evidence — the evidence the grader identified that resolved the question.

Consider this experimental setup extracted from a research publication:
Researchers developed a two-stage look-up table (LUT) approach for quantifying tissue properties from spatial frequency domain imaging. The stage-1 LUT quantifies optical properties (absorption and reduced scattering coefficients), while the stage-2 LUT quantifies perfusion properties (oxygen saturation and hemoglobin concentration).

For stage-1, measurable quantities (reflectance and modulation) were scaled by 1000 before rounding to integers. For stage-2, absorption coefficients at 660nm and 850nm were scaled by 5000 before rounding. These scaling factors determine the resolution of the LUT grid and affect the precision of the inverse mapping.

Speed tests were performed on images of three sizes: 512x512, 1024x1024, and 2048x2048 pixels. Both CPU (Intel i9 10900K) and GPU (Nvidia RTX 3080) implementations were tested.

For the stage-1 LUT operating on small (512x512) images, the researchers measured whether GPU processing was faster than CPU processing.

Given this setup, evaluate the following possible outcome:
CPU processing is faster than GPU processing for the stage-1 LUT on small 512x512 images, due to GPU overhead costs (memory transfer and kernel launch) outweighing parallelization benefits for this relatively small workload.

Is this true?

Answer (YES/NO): NO